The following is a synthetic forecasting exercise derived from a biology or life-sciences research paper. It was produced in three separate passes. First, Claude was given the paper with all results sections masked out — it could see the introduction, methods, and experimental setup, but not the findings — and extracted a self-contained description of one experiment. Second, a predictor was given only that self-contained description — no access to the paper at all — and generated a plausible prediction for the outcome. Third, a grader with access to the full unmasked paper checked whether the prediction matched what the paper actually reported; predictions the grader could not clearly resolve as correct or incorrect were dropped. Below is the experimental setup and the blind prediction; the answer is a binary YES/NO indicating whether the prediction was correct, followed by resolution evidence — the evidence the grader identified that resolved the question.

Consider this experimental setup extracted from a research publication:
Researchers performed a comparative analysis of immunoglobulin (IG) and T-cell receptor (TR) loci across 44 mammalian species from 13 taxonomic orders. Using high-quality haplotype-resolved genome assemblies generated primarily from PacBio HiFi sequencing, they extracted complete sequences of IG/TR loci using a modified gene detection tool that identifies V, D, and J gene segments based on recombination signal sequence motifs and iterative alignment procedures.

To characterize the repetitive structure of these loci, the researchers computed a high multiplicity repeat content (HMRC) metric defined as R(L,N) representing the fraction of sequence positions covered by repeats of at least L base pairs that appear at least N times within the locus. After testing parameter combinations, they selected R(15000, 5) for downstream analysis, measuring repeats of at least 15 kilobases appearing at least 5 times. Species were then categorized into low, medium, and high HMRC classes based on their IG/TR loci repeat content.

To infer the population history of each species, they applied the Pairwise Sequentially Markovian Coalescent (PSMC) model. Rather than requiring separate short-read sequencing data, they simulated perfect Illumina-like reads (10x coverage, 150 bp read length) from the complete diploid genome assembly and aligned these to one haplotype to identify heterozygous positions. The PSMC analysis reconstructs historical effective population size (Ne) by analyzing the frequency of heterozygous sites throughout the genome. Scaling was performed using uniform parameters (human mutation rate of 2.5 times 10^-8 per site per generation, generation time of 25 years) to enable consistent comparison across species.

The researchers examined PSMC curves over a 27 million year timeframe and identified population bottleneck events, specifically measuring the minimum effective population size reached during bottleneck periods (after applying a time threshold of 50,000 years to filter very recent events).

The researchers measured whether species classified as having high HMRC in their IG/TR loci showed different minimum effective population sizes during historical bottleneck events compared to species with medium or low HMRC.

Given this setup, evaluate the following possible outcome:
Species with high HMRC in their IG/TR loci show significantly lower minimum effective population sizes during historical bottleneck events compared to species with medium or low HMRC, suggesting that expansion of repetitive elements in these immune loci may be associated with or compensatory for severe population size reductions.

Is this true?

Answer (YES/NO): YES